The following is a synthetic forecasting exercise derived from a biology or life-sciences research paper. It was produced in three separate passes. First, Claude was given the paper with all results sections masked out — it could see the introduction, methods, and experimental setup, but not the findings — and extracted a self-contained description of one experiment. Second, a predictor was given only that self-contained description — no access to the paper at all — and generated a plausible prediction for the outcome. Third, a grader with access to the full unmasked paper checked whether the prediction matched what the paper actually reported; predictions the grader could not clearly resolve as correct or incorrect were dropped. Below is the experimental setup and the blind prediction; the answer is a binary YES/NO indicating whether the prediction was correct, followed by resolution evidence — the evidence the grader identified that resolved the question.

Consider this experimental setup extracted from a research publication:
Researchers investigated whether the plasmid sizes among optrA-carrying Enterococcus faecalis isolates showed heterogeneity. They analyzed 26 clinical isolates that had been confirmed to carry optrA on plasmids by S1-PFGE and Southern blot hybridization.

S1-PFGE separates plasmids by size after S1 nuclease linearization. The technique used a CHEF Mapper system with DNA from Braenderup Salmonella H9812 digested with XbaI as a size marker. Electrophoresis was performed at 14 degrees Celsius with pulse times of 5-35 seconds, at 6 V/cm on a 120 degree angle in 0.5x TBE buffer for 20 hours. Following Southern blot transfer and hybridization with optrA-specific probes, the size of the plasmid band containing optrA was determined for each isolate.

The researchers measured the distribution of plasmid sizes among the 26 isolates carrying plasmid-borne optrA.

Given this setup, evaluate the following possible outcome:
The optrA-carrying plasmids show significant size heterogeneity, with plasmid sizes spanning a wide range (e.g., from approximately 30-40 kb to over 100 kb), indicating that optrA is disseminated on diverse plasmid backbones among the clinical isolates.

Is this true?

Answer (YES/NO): YES